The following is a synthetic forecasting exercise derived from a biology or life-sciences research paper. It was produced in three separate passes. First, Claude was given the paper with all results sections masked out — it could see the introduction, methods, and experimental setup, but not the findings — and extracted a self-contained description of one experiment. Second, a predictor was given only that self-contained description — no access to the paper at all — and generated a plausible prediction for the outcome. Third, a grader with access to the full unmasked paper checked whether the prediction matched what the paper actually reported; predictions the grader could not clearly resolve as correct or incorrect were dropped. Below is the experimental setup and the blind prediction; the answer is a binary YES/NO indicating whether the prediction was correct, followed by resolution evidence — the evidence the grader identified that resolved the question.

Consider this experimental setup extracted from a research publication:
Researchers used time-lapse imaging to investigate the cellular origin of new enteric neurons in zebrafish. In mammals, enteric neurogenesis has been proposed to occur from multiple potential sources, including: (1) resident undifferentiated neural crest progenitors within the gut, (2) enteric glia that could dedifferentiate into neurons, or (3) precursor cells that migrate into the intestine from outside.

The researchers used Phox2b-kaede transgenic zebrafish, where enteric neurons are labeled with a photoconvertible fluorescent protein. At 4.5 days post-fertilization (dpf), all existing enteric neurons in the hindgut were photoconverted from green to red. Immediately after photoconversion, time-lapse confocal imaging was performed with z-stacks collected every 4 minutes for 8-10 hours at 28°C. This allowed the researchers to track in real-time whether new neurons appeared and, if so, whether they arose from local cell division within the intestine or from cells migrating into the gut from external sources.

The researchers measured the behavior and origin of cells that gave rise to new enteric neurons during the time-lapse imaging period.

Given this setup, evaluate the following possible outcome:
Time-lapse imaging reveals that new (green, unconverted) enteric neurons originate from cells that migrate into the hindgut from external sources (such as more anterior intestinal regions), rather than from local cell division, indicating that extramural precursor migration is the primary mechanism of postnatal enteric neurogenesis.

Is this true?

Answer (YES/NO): NO